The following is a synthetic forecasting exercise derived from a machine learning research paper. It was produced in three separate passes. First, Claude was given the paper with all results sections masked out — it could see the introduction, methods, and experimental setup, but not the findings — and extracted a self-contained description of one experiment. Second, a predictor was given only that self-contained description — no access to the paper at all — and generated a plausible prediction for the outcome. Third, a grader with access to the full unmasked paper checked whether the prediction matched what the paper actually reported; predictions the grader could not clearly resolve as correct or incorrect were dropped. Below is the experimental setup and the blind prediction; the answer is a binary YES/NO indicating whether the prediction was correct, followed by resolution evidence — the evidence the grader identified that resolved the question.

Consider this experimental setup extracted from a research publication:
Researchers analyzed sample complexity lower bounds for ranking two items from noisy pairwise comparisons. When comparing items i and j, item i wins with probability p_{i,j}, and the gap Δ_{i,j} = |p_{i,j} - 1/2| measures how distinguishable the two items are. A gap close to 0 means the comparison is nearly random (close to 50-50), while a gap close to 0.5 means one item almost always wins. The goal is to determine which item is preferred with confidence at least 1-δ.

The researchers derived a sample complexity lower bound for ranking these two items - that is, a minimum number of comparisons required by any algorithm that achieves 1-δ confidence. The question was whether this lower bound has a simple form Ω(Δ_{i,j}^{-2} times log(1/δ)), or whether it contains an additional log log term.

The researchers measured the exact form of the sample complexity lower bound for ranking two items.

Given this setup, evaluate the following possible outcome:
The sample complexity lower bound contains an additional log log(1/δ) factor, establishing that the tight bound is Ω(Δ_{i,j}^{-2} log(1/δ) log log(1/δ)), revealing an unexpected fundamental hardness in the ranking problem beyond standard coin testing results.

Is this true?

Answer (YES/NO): NO